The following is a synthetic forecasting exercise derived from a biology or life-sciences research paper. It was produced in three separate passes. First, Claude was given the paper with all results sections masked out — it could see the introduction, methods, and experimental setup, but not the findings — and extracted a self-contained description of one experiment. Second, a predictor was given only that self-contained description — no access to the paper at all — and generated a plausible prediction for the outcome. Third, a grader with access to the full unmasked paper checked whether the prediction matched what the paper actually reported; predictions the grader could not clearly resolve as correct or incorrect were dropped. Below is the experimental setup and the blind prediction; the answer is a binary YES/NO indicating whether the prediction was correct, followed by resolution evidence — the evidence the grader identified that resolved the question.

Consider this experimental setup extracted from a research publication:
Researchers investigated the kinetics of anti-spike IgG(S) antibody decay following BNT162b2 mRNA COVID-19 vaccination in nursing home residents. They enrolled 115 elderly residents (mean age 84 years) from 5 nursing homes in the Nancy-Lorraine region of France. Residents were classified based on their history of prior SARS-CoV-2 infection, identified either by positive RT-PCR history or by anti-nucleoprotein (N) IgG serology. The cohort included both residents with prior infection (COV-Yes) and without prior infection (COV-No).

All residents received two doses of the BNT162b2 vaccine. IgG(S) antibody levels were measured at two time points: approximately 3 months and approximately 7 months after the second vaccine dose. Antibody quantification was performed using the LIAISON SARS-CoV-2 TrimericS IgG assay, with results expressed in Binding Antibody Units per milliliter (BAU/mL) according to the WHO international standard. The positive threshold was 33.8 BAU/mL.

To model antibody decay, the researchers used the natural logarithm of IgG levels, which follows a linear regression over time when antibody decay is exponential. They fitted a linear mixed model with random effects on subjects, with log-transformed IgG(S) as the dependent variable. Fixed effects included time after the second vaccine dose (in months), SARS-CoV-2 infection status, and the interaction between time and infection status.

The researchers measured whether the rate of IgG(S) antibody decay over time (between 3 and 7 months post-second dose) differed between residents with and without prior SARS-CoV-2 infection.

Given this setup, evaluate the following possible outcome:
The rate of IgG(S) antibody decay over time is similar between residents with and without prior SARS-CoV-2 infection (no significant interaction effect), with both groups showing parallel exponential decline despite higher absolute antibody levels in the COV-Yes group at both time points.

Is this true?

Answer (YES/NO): NO